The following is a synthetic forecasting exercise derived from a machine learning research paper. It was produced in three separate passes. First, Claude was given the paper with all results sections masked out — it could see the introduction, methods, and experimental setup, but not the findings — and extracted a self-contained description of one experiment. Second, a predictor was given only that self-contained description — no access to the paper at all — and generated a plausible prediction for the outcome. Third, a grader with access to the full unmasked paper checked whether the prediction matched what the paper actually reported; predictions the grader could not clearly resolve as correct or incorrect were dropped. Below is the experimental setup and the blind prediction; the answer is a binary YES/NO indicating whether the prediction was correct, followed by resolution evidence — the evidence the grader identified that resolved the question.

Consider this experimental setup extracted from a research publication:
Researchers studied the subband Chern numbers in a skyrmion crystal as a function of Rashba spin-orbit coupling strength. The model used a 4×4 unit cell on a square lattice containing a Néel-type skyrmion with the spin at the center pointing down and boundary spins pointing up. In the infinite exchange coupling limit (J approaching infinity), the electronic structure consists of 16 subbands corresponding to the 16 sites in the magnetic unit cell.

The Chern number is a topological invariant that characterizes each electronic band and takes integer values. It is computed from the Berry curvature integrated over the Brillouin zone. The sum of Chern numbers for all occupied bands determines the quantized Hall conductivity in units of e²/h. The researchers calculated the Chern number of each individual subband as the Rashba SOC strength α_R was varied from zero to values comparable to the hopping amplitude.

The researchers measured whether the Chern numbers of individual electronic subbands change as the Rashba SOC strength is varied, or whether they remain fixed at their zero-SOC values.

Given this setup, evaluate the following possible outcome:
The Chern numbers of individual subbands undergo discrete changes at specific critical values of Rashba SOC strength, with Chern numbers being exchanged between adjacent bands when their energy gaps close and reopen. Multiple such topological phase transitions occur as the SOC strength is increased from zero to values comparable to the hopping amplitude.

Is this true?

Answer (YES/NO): YES